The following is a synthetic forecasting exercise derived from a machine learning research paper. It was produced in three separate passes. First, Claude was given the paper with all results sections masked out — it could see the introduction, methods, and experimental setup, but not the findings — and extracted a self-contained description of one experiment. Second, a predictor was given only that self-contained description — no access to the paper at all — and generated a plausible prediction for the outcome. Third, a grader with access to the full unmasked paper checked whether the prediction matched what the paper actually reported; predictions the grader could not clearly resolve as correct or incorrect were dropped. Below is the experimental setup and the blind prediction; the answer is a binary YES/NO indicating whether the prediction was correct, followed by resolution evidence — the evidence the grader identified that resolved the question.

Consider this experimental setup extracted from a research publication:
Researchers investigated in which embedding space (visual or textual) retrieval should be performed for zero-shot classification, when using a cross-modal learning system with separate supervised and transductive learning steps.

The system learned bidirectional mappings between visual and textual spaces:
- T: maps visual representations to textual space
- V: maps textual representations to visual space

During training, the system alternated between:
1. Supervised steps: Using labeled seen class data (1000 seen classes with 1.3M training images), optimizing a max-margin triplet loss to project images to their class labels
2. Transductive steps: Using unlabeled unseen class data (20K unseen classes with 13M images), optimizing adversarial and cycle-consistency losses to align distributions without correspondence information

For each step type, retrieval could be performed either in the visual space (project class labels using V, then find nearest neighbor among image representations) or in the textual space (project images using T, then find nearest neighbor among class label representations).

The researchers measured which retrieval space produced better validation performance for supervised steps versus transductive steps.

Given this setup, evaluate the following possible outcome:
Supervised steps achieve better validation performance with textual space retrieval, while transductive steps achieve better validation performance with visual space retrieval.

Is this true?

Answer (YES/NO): YES